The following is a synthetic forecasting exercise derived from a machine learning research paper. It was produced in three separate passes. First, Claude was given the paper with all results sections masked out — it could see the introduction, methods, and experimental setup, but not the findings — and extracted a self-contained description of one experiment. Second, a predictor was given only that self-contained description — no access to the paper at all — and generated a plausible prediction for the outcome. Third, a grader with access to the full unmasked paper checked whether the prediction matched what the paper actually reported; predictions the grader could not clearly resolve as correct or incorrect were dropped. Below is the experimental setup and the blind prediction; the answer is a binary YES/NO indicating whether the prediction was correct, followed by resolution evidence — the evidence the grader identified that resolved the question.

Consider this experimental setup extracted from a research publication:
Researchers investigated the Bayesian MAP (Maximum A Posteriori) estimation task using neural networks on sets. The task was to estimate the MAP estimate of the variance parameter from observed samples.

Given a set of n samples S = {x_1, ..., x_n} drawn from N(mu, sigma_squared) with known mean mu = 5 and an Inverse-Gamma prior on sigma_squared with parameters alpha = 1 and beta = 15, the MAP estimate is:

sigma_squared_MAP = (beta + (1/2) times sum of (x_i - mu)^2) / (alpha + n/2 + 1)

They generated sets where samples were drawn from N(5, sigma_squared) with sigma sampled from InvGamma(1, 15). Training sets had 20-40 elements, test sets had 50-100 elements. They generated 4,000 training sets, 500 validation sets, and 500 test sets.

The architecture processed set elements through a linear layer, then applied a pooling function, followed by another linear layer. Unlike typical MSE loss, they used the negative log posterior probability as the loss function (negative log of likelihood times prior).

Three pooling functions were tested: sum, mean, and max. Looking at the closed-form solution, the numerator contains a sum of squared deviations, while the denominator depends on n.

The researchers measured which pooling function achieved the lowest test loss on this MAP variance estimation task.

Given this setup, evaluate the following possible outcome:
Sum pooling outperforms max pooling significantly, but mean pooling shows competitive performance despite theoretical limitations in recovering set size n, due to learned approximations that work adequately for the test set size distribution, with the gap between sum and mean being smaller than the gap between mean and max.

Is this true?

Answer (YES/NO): NO